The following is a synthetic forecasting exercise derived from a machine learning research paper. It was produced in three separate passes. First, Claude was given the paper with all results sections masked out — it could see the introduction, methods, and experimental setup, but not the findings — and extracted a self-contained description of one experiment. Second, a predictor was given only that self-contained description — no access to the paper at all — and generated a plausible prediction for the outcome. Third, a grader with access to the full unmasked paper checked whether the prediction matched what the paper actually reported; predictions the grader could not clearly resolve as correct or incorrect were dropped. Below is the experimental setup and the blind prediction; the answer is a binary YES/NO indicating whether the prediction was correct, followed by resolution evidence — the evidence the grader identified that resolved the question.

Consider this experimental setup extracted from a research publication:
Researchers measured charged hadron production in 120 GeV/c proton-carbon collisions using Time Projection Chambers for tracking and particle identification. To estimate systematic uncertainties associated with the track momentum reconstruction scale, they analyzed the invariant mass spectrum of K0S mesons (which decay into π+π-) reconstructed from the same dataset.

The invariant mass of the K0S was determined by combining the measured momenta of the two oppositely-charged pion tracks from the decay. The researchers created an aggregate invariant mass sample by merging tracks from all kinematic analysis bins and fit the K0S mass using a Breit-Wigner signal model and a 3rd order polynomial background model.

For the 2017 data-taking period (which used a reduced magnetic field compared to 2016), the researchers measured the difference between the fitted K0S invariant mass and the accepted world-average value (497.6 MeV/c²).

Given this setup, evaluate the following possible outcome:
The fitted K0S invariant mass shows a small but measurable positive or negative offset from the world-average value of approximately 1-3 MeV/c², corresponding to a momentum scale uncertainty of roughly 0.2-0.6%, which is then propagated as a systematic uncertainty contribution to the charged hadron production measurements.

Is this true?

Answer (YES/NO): NO